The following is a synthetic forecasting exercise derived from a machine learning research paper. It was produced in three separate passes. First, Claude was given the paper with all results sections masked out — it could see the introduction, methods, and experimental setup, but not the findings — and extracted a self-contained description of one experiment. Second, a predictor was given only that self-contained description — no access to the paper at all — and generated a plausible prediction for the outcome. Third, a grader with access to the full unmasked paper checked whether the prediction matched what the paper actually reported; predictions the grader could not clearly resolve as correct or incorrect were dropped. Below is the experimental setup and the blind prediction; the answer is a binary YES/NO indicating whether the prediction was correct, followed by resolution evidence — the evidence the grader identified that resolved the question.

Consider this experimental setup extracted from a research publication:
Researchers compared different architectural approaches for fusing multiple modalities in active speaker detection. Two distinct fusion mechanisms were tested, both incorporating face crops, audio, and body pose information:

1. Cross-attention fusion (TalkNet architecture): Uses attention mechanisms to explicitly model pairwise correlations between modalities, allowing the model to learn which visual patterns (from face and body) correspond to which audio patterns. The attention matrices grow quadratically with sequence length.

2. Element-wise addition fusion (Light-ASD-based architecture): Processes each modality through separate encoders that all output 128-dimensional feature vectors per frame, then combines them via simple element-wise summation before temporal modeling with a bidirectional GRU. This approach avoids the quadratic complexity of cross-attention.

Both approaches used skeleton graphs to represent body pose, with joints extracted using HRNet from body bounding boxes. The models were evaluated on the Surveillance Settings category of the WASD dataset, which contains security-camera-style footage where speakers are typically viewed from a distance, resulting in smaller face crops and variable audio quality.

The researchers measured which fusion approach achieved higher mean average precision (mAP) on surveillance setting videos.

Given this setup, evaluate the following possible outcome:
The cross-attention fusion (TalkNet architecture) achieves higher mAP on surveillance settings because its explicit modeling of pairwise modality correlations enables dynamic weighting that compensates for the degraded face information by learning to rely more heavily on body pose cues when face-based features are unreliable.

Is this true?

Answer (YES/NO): YES